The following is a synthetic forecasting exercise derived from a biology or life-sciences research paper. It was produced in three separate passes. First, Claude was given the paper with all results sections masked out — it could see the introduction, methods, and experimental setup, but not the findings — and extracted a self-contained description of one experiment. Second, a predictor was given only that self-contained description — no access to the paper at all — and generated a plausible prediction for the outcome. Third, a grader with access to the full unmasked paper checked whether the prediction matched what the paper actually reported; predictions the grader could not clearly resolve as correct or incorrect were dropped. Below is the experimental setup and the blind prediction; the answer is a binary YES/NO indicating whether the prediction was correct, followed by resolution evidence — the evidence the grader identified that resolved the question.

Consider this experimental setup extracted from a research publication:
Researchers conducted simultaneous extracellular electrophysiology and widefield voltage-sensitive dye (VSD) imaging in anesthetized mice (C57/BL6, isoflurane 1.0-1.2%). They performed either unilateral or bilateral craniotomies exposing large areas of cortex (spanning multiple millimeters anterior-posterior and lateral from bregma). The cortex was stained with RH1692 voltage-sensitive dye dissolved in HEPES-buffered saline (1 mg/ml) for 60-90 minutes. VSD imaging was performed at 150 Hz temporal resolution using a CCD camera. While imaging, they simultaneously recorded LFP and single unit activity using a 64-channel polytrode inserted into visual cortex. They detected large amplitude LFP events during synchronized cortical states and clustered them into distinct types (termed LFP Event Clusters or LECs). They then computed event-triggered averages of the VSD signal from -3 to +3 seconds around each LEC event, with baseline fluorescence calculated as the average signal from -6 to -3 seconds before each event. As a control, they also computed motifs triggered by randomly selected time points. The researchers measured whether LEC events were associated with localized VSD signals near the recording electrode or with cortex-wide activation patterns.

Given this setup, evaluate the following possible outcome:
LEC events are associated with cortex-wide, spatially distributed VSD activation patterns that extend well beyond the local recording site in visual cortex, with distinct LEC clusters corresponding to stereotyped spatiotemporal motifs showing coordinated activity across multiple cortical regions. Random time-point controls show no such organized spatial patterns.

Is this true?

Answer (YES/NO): YES